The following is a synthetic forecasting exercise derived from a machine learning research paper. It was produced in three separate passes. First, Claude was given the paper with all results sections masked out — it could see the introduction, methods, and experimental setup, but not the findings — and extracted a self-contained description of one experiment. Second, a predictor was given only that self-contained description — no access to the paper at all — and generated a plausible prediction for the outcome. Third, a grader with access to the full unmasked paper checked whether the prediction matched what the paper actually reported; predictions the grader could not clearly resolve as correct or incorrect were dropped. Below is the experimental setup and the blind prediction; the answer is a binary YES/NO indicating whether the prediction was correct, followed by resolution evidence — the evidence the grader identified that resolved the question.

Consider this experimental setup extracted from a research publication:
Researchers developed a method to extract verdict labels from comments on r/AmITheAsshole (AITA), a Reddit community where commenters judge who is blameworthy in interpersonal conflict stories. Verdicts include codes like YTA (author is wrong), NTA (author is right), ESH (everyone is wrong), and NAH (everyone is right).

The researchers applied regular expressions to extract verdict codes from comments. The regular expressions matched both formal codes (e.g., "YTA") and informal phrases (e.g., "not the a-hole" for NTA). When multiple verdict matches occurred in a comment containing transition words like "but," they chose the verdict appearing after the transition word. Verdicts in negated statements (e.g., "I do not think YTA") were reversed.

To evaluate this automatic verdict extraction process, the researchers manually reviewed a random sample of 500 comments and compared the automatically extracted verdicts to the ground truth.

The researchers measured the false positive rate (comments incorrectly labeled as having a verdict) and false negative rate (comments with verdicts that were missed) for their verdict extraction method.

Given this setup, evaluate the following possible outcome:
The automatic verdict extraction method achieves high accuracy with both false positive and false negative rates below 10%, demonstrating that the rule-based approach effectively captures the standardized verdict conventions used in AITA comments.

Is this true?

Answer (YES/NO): YES